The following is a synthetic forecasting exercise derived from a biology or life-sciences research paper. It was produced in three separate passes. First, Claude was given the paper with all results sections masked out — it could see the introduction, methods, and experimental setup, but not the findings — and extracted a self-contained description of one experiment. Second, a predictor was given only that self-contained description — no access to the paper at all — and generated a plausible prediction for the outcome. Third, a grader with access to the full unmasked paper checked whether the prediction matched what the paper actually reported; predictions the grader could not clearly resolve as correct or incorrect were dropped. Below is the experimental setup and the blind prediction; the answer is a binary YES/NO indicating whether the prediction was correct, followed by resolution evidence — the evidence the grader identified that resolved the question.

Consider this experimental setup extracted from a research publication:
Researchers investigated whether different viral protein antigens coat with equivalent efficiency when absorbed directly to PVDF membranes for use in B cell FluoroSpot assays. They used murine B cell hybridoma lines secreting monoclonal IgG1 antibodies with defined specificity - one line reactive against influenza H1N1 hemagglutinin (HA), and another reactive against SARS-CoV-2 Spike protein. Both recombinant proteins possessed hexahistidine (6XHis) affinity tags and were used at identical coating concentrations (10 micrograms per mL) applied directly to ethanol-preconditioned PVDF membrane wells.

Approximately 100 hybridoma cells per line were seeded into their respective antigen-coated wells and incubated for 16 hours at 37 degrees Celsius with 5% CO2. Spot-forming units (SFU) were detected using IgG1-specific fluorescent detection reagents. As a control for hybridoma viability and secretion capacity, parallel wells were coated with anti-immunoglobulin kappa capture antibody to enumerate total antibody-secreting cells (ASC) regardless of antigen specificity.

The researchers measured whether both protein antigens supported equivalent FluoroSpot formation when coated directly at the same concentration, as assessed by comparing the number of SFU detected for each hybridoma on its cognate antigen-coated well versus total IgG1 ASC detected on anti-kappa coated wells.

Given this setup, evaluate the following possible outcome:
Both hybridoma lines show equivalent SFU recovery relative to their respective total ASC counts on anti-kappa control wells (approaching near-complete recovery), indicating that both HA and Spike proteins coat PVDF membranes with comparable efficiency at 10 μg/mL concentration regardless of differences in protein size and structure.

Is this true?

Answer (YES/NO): NO